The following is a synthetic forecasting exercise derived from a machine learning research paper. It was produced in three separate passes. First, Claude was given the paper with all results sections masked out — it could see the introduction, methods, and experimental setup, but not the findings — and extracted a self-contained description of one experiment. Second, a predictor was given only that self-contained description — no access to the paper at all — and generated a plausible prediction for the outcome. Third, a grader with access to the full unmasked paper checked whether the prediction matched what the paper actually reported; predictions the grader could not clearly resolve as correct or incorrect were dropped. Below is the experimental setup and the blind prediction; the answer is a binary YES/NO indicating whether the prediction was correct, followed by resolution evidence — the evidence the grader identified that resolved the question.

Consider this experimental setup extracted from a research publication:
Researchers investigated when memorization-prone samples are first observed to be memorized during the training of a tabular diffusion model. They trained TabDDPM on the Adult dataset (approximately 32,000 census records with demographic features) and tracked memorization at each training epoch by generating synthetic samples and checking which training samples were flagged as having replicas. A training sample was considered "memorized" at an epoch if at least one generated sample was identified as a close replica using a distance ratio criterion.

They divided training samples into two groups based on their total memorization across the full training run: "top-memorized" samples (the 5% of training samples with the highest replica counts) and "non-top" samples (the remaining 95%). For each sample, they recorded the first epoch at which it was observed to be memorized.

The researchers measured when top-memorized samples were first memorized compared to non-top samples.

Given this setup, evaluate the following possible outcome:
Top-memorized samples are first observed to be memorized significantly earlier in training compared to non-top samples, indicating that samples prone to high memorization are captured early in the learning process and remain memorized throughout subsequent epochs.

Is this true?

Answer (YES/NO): NO